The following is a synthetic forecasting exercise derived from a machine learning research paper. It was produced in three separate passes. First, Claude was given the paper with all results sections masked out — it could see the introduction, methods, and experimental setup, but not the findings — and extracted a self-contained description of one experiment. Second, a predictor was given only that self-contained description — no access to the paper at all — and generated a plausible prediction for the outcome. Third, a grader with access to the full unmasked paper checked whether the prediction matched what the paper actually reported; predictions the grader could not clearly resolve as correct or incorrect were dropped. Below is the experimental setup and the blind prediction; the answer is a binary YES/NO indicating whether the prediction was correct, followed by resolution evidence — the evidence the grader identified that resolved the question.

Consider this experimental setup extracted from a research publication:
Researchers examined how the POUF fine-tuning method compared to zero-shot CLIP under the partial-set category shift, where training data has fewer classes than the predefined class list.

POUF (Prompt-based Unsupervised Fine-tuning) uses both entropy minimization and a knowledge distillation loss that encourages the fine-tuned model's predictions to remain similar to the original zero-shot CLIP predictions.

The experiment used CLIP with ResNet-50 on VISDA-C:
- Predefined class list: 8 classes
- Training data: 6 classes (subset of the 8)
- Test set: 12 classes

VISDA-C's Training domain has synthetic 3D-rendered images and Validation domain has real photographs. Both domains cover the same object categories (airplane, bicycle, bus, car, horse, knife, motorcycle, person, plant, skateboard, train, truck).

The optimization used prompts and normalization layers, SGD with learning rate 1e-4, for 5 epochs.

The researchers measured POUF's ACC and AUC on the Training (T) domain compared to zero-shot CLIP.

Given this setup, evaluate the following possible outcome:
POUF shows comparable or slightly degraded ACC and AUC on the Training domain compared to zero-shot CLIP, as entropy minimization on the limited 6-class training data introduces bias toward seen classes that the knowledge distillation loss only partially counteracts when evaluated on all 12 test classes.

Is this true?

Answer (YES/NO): NO